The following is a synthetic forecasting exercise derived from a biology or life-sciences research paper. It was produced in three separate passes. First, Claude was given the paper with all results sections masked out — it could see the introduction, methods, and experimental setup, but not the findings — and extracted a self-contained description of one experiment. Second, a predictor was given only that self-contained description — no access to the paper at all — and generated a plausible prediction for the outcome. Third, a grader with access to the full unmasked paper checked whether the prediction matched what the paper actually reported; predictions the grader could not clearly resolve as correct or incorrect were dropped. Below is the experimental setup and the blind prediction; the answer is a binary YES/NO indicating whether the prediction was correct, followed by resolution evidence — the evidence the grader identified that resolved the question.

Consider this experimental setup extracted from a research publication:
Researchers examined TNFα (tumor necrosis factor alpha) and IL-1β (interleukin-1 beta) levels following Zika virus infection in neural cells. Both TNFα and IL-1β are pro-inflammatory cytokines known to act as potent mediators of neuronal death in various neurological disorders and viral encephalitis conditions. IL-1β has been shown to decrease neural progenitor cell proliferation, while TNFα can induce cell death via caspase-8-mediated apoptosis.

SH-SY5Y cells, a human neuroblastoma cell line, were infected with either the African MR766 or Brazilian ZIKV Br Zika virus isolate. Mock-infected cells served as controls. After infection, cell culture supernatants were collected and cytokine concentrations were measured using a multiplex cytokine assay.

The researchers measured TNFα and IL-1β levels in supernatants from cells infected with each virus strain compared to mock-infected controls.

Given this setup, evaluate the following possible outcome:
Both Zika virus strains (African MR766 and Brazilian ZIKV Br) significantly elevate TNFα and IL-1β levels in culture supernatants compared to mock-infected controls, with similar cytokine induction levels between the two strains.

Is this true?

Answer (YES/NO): NO